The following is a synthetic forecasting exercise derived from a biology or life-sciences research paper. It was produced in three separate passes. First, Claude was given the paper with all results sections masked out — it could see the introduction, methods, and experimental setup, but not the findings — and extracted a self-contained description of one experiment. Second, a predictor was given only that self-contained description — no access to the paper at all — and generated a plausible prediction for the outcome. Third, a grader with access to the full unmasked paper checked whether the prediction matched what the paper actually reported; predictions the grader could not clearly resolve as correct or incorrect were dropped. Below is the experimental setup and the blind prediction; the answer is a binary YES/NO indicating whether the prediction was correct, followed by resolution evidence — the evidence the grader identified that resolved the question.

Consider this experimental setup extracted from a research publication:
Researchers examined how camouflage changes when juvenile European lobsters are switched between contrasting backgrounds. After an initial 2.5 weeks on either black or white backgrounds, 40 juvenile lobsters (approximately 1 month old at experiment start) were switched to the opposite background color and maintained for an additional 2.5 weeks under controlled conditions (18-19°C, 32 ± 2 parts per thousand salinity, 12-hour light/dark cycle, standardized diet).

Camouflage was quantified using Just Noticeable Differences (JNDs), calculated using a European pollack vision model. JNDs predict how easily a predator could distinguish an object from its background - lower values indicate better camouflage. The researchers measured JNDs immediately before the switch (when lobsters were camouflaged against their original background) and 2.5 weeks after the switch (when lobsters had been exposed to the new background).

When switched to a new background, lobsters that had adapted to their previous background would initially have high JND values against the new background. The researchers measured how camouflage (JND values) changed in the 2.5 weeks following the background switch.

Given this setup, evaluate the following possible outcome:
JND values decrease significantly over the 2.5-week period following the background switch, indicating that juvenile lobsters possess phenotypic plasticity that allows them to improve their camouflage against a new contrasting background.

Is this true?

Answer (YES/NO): NO